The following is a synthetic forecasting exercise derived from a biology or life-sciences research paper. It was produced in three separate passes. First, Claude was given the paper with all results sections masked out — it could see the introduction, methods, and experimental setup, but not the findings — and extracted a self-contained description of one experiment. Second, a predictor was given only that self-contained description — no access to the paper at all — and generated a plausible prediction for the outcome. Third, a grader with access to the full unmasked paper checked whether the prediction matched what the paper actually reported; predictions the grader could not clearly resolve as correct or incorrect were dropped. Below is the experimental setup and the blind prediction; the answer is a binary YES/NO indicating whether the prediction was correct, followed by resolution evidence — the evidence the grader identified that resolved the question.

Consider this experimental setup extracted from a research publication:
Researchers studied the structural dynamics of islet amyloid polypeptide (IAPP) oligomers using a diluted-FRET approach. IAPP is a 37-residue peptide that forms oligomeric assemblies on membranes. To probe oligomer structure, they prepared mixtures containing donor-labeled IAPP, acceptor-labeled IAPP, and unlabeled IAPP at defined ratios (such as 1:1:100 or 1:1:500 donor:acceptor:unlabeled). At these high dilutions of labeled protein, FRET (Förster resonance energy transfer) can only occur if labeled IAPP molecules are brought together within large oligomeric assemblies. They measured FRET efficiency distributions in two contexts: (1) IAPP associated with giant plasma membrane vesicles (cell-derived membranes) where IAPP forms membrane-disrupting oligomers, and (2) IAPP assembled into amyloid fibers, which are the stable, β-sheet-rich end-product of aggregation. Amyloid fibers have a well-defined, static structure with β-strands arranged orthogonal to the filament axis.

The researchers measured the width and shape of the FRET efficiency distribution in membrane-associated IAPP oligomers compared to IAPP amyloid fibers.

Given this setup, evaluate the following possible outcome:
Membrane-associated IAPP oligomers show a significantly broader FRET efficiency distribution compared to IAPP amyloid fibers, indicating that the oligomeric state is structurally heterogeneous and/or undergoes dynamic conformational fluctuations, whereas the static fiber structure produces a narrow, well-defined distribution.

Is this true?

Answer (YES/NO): NO